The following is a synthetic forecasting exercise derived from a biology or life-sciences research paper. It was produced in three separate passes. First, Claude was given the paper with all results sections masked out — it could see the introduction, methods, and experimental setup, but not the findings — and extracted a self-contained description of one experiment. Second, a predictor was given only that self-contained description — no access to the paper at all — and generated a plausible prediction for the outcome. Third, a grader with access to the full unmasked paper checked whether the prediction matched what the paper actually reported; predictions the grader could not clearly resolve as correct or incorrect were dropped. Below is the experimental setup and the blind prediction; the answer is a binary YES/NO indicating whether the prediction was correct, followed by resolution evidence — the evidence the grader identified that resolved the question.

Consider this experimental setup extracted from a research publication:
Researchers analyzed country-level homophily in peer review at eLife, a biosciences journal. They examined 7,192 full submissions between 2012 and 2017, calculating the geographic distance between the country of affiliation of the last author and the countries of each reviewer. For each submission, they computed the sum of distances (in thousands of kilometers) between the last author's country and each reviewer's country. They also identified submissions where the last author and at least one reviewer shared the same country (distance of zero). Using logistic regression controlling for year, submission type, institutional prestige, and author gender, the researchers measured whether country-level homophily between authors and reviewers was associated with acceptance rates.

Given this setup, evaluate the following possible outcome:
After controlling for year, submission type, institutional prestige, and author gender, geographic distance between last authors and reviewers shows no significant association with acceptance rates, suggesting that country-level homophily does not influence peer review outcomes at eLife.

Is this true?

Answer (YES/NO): NO